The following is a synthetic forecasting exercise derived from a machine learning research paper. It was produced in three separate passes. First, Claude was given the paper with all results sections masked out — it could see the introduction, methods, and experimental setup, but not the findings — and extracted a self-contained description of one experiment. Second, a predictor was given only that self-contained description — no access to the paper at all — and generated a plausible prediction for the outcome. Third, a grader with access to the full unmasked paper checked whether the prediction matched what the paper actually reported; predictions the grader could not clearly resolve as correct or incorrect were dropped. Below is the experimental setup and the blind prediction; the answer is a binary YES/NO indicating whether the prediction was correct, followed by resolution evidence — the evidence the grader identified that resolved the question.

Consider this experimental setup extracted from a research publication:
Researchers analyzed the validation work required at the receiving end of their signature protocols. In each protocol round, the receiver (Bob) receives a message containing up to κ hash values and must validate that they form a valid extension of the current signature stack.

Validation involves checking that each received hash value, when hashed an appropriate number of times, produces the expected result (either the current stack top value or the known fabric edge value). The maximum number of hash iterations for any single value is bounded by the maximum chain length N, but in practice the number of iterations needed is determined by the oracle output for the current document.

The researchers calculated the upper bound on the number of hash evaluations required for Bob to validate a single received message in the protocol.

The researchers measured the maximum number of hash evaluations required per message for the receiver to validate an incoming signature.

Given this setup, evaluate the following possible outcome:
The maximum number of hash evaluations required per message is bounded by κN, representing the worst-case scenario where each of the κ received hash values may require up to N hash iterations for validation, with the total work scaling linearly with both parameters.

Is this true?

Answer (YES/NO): NO